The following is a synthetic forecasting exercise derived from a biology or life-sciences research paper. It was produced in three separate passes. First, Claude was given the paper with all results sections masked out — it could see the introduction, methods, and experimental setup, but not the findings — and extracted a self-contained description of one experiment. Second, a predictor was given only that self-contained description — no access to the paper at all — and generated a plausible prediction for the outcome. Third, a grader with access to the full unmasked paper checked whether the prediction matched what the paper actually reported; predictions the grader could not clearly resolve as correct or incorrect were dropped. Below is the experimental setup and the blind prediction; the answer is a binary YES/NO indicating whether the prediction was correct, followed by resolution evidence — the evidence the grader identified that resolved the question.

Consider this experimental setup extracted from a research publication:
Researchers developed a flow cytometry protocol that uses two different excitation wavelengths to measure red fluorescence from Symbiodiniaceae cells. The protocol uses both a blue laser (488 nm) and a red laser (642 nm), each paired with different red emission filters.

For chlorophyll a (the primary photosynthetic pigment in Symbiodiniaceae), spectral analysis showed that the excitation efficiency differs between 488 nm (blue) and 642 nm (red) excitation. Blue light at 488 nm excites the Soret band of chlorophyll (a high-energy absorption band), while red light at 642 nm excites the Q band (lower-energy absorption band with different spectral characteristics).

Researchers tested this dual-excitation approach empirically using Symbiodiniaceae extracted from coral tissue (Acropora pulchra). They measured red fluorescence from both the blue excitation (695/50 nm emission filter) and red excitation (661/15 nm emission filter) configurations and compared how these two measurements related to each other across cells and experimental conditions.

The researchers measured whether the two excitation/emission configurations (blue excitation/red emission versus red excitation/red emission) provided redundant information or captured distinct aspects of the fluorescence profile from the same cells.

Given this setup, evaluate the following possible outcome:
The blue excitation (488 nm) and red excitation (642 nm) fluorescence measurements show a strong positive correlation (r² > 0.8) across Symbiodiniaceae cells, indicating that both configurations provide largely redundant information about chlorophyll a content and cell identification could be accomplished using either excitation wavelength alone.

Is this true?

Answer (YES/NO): NO